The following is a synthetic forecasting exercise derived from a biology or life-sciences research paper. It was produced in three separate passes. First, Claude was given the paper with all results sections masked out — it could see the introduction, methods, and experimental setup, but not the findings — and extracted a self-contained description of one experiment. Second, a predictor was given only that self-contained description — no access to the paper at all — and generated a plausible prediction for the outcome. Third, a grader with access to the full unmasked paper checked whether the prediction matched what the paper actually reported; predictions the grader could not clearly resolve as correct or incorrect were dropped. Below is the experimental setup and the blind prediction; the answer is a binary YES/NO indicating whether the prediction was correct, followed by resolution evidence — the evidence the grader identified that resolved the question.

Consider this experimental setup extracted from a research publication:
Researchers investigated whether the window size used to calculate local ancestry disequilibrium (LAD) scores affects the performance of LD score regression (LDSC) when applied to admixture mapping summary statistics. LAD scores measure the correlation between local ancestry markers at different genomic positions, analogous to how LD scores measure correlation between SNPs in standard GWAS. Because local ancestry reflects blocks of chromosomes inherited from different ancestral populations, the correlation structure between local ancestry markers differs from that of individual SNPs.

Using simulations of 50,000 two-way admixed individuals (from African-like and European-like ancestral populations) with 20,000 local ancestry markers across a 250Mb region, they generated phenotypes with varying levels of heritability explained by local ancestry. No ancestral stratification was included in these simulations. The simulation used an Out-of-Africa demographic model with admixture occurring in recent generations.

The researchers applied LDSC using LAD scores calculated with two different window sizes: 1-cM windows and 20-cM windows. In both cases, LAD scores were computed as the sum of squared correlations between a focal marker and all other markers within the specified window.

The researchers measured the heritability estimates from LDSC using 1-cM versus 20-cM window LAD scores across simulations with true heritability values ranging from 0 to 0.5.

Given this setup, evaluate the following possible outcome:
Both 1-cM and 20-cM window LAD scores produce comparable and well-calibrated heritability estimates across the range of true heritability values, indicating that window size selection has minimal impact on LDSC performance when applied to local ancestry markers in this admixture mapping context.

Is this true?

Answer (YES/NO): NO